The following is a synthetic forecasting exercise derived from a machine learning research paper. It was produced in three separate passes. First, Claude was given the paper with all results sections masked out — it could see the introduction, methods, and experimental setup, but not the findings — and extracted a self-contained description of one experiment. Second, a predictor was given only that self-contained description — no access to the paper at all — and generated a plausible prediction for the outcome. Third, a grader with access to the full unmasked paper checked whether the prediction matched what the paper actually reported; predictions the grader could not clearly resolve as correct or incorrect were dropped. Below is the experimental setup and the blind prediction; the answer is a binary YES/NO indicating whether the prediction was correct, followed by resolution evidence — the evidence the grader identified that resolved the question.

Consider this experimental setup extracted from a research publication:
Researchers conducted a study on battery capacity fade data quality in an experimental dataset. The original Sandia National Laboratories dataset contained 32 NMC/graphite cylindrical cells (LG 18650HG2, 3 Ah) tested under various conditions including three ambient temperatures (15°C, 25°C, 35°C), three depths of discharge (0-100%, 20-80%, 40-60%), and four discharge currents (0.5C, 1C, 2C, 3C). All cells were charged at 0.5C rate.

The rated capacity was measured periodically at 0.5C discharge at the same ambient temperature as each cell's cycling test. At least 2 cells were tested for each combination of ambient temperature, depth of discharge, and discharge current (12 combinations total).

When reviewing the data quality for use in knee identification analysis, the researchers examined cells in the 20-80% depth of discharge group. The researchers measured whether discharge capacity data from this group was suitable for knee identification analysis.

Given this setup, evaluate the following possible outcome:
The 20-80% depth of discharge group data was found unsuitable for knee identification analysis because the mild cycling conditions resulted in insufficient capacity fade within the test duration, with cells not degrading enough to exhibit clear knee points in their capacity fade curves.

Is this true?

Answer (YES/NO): NO